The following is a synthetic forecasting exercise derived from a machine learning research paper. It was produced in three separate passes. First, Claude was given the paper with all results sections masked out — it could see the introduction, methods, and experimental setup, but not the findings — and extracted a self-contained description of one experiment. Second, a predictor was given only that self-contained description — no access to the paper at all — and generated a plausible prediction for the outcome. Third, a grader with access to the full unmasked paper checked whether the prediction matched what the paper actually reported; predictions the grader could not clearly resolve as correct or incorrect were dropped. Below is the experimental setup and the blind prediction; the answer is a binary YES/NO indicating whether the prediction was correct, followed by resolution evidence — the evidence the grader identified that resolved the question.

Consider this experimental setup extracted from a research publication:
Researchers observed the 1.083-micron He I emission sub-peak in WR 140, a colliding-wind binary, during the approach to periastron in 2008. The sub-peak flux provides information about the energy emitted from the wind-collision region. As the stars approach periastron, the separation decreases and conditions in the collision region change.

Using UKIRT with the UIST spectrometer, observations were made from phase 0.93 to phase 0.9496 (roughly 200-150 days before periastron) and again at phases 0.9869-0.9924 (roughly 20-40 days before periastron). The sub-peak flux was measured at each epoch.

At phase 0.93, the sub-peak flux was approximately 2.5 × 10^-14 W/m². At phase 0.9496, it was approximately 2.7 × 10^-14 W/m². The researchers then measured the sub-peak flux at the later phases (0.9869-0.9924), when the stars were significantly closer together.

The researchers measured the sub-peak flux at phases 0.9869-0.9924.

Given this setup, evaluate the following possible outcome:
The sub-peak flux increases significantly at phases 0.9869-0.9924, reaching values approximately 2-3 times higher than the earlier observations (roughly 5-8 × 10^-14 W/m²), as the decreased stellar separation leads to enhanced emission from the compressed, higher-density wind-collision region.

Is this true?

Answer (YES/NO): YES